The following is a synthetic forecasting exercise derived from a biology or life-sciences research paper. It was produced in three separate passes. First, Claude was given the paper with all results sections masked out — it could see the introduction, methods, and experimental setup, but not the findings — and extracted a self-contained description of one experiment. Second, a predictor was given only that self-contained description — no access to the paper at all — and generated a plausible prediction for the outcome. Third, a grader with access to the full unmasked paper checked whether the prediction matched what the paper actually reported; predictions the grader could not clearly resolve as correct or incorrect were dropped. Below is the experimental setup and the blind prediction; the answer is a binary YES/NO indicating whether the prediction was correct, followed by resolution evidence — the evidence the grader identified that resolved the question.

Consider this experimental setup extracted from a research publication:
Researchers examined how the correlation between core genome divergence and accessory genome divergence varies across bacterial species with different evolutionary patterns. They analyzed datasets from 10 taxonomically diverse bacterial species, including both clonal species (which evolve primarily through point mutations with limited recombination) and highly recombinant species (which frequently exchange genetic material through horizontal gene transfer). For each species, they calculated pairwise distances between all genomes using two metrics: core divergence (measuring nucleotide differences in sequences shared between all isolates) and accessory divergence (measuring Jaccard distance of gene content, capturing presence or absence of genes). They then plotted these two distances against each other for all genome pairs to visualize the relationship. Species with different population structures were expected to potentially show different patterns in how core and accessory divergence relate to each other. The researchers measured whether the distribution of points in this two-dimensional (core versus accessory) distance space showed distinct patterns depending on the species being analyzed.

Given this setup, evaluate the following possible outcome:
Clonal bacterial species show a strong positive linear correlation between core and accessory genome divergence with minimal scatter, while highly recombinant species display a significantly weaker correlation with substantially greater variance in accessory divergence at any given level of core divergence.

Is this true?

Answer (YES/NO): NO